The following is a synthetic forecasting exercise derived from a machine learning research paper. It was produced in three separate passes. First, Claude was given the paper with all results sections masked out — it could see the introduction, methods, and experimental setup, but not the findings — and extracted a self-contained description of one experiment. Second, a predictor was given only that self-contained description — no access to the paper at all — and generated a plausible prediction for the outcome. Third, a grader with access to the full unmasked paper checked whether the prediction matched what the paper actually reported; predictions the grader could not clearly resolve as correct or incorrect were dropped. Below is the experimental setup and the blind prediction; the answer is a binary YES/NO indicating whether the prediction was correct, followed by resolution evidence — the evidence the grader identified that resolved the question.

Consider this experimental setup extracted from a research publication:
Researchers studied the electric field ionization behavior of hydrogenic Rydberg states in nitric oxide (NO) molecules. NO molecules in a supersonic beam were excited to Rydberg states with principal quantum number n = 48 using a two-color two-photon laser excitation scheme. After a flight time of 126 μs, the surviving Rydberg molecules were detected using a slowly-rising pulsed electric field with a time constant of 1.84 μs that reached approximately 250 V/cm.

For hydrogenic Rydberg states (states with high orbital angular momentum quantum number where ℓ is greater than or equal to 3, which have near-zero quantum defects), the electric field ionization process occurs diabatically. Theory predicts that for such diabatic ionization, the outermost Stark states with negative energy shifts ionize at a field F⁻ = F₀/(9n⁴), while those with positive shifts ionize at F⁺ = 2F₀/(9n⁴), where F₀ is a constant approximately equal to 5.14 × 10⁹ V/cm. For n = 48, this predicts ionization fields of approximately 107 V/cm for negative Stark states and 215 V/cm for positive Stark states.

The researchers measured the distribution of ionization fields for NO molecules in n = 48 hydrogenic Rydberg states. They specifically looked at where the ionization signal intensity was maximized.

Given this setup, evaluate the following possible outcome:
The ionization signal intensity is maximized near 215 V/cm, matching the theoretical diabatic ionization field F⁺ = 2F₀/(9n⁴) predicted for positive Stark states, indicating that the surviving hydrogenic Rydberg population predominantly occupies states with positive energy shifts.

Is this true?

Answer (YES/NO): NO